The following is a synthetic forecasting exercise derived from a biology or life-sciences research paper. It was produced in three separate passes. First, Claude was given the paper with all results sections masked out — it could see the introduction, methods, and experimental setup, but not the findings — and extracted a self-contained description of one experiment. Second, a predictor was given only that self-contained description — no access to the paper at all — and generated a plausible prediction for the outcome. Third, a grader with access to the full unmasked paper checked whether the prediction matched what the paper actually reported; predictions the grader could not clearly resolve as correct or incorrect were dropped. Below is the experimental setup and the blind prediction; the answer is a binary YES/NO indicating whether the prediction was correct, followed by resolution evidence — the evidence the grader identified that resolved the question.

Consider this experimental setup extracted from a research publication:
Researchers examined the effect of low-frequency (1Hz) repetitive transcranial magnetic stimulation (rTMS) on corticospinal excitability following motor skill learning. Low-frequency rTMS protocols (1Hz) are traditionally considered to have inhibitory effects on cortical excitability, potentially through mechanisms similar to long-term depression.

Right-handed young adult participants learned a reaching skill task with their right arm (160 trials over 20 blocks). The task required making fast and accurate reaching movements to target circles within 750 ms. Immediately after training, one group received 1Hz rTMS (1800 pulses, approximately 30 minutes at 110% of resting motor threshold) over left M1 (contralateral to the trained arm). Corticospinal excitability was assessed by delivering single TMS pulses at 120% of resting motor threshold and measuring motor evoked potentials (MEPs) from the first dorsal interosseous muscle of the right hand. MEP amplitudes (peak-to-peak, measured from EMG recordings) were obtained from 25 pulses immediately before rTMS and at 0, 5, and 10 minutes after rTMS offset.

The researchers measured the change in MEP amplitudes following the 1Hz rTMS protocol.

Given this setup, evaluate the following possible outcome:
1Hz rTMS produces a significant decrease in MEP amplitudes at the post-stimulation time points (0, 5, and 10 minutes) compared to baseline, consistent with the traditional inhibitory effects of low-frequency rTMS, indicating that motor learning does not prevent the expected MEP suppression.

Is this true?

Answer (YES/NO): NO